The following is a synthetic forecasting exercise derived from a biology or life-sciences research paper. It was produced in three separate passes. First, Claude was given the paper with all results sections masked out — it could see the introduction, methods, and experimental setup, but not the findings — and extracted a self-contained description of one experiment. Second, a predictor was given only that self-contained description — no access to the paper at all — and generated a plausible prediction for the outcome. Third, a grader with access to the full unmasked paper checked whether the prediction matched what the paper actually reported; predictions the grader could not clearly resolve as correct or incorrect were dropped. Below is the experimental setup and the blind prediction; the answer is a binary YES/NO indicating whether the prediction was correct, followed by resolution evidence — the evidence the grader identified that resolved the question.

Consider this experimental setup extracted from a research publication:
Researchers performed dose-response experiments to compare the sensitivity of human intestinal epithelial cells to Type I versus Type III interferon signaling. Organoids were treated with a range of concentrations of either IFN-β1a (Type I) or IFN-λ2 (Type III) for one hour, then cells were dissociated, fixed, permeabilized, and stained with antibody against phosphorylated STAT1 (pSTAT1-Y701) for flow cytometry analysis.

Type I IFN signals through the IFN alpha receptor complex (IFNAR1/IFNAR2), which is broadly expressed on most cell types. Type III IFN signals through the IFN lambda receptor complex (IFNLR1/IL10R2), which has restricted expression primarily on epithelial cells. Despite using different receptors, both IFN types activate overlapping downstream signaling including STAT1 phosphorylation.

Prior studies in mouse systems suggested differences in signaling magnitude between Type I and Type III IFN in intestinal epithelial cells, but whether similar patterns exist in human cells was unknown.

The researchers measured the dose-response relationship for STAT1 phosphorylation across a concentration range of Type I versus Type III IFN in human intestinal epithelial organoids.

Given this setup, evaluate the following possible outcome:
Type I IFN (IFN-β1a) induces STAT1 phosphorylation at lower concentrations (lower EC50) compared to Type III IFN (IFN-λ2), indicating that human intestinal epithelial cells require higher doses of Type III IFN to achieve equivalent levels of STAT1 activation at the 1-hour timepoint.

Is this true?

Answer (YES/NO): YES